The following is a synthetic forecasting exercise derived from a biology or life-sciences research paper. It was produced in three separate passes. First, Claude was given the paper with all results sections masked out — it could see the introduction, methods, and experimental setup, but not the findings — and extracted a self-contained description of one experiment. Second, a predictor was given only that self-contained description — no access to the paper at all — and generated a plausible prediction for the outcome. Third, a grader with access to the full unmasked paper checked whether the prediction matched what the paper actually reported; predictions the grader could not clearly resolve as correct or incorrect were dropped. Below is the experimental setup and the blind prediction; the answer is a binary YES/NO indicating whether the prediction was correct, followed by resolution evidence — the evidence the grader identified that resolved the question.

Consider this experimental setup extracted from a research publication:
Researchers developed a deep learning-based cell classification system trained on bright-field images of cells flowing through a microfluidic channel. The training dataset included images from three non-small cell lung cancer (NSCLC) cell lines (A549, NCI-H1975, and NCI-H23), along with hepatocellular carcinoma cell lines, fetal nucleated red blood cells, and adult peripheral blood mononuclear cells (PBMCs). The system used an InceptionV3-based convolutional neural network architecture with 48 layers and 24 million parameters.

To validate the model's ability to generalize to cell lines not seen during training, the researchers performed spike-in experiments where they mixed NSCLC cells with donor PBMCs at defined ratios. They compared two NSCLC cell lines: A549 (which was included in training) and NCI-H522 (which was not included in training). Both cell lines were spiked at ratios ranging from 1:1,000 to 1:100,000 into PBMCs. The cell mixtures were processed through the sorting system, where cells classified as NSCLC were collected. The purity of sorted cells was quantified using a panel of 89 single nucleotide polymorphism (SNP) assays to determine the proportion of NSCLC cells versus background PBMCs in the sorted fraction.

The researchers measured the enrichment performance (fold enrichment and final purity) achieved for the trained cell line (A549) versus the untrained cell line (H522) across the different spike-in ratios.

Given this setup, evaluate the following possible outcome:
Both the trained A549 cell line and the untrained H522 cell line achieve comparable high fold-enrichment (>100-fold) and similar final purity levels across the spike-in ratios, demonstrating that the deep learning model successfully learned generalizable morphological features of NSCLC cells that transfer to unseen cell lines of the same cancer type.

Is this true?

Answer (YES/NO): YES